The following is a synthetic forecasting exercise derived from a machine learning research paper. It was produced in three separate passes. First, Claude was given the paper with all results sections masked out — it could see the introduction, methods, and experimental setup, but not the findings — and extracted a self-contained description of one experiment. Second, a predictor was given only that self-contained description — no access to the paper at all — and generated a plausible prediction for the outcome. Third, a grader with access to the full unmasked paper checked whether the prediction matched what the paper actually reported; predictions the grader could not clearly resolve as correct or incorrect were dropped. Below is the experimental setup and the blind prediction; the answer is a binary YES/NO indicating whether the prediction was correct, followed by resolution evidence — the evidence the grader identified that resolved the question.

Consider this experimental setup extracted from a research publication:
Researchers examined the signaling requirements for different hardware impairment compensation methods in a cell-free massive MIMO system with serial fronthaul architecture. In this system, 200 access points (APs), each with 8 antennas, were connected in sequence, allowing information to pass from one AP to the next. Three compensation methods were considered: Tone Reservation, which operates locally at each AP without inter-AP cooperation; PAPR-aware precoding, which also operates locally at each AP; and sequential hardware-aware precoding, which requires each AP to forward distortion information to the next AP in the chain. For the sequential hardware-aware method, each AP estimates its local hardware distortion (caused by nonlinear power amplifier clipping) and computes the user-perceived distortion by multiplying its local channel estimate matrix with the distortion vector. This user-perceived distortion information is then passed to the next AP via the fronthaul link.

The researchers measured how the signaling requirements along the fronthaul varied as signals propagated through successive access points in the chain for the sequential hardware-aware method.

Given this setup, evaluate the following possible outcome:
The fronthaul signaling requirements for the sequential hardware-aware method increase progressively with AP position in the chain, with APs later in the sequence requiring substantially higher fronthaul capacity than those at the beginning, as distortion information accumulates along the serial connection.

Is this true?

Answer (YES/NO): NO